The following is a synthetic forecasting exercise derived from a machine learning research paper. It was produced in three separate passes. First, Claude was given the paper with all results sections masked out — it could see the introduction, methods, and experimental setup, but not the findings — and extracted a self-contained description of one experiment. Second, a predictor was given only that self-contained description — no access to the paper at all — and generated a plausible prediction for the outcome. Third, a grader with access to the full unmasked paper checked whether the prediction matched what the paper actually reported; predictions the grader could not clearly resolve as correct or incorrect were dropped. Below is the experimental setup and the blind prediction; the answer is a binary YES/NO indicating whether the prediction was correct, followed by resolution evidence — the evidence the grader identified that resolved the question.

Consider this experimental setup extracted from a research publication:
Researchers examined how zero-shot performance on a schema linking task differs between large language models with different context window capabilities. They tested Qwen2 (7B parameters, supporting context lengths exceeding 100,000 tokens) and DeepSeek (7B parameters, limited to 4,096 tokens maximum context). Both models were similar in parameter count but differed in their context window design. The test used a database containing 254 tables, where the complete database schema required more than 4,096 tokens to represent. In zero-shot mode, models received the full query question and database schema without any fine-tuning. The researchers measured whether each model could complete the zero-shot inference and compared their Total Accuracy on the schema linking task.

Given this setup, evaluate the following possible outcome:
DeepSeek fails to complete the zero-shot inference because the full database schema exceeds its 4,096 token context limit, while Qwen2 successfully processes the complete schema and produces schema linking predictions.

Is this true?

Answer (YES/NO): YES